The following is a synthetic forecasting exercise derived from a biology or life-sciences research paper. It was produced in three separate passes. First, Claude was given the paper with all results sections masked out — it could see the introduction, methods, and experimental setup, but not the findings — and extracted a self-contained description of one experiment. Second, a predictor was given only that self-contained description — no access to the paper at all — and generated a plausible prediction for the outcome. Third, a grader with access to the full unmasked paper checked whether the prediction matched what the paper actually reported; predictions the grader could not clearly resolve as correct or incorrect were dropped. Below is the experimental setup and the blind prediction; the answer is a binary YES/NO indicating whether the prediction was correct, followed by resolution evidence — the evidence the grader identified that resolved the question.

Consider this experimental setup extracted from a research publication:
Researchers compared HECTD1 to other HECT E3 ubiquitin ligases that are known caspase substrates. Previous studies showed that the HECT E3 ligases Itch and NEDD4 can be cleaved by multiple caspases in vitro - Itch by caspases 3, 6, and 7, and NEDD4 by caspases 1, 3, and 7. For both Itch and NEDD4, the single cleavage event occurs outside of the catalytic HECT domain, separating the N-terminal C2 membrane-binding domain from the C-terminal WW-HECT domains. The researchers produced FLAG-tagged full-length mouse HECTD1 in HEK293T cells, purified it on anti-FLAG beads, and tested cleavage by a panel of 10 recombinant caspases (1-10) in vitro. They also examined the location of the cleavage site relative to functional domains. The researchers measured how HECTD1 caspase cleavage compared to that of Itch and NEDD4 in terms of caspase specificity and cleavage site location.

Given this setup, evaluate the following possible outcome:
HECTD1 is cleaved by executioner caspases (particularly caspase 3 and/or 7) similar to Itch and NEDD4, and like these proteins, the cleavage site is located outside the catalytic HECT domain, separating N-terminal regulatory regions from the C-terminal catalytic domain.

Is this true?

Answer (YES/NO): NO